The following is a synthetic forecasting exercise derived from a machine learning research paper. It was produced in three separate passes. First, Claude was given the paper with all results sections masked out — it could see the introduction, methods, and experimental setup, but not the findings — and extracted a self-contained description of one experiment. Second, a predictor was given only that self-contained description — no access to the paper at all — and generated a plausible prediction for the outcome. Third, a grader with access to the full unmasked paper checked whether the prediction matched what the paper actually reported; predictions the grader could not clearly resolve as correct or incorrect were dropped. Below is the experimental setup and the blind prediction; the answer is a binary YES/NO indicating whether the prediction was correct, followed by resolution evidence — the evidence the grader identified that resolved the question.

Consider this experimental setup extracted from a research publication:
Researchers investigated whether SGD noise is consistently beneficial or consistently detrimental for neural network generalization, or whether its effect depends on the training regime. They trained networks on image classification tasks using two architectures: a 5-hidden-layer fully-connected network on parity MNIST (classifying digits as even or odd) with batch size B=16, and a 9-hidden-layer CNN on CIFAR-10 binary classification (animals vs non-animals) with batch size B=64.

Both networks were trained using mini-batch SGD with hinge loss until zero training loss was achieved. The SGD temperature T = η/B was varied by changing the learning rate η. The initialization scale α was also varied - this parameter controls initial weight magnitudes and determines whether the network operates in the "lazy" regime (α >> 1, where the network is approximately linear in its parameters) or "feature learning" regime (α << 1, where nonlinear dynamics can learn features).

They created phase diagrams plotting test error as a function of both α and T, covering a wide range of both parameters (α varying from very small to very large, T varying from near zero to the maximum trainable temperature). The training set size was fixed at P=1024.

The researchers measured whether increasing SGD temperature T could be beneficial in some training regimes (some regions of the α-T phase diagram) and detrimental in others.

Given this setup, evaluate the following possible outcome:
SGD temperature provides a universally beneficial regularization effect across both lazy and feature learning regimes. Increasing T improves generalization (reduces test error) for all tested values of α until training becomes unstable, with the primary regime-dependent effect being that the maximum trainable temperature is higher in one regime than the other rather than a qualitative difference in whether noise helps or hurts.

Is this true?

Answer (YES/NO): NO